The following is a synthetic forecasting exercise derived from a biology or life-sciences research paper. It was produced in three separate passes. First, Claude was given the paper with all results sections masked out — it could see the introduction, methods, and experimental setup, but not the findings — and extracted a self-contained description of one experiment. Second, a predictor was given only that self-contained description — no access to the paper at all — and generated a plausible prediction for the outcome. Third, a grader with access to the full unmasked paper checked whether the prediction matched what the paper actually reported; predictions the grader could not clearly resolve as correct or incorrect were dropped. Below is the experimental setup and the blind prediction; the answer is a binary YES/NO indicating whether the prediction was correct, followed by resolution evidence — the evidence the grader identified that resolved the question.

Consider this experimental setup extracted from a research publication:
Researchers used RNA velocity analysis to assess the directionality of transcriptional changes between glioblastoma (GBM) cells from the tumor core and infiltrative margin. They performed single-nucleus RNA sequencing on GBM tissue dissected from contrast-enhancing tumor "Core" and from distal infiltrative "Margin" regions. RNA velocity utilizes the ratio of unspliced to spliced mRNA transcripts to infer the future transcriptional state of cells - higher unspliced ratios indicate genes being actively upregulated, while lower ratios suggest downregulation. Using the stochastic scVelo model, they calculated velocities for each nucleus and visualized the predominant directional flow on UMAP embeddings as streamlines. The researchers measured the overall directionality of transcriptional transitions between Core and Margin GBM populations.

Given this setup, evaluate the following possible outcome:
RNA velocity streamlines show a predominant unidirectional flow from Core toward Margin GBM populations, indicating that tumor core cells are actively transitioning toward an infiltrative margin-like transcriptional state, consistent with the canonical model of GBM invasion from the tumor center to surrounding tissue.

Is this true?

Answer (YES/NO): YES